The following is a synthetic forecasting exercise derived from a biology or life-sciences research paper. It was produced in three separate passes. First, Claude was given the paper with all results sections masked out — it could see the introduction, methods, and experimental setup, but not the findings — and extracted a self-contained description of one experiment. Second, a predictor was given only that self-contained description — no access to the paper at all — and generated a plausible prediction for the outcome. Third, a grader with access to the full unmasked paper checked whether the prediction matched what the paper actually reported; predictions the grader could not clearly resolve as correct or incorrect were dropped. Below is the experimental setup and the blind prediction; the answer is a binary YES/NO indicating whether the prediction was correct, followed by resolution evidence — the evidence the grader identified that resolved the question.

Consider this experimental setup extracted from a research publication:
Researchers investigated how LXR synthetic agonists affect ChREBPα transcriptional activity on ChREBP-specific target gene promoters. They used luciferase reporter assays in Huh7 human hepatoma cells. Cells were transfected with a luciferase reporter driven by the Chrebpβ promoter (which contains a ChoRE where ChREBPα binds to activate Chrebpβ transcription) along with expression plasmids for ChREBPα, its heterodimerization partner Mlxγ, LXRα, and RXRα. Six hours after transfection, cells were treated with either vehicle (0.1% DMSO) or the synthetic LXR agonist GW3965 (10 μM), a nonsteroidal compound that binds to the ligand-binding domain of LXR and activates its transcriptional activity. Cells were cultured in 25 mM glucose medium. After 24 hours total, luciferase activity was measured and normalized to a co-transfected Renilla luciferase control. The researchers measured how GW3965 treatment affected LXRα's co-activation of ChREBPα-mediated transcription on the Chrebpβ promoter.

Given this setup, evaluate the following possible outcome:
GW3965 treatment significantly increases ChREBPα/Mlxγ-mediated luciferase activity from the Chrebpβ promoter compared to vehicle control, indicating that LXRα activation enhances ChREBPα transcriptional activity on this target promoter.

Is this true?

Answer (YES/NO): NO